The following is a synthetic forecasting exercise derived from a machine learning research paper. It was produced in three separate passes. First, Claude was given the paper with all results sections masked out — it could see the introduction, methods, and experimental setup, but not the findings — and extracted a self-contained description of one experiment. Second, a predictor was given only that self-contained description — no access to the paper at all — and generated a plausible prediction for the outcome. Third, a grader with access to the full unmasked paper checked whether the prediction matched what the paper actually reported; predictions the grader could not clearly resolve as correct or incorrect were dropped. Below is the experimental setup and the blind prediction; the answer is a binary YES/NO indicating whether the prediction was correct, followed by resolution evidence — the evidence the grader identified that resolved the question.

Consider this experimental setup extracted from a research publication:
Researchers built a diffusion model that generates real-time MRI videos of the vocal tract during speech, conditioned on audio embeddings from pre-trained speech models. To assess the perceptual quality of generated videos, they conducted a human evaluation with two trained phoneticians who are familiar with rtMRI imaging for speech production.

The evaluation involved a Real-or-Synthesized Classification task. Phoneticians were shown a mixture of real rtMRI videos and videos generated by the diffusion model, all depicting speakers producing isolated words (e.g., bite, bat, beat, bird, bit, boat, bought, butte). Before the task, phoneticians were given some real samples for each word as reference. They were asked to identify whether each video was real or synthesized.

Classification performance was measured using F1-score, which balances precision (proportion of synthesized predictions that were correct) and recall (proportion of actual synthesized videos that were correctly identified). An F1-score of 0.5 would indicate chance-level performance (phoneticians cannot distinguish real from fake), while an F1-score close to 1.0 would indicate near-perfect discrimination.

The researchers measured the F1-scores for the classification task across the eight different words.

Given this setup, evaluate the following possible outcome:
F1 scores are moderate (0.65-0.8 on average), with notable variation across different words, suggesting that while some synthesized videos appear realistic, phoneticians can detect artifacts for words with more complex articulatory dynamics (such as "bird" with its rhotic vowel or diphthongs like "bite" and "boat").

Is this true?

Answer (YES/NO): NO